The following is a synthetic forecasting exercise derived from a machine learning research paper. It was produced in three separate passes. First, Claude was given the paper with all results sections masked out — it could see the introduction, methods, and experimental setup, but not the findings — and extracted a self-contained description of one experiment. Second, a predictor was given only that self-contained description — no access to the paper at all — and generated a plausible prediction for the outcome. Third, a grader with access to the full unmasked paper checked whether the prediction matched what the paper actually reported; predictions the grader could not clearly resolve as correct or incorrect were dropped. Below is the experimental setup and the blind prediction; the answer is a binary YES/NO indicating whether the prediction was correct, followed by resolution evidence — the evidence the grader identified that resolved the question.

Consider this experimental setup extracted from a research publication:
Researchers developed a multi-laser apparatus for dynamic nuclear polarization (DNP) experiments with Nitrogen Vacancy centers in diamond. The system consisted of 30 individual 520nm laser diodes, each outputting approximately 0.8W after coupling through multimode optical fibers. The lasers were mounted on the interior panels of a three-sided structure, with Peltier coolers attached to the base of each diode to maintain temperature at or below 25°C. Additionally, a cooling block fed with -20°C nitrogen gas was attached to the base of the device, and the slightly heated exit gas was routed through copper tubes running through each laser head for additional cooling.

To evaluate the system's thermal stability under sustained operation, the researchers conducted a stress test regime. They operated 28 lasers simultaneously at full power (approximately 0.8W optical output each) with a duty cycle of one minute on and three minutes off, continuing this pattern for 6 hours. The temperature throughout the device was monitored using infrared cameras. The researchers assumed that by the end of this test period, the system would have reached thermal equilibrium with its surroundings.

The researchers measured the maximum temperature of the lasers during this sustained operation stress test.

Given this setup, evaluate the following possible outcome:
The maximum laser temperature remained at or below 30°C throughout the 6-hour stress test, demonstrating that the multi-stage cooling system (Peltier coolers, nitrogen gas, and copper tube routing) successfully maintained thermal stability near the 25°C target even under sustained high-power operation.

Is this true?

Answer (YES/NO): YES